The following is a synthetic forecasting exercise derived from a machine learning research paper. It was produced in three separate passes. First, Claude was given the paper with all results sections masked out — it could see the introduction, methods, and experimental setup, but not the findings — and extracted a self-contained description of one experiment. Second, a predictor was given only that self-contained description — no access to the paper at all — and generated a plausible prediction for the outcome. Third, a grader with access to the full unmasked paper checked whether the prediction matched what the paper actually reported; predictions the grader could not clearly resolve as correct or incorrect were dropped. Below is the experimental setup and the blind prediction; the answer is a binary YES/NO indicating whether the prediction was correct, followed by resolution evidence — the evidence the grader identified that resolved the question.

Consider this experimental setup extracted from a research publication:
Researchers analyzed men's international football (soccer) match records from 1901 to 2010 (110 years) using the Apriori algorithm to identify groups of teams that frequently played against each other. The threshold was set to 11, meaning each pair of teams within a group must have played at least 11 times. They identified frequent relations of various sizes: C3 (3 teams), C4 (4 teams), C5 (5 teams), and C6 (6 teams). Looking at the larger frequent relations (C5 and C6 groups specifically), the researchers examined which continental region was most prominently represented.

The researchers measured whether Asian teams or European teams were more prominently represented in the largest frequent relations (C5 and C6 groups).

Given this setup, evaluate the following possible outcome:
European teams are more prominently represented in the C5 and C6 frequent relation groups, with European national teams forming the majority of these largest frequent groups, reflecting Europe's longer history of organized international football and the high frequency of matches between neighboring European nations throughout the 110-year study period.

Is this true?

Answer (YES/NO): NO